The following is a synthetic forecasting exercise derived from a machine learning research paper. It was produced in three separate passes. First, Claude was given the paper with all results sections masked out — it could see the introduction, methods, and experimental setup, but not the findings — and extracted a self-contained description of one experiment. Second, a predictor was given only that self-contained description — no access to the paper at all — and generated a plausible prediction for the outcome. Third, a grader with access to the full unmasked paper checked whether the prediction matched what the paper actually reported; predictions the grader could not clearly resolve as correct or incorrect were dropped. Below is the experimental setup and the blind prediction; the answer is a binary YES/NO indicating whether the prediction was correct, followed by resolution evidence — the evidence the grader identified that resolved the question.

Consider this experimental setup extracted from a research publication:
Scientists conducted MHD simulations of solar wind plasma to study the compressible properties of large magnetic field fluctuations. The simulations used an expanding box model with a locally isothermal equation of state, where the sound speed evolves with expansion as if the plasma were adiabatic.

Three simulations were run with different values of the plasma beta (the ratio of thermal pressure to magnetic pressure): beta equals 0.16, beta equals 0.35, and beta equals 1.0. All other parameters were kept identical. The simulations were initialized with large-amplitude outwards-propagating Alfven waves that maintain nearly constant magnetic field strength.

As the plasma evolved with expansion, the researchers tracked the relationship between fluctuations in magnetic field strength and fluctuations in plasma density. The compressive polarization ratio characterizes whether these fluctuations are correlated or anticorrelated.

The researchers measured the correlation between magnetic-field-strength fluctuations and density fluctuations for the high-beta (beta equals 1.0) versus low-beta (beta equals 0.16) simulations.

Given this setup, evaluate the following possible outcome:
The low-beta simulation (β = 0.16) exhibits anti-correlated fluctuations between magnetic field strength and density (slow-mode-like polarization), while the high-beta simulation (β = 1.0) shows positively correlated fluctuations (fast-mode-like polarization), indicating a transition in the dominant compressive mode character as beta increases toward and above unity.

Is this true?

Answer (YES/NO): NO